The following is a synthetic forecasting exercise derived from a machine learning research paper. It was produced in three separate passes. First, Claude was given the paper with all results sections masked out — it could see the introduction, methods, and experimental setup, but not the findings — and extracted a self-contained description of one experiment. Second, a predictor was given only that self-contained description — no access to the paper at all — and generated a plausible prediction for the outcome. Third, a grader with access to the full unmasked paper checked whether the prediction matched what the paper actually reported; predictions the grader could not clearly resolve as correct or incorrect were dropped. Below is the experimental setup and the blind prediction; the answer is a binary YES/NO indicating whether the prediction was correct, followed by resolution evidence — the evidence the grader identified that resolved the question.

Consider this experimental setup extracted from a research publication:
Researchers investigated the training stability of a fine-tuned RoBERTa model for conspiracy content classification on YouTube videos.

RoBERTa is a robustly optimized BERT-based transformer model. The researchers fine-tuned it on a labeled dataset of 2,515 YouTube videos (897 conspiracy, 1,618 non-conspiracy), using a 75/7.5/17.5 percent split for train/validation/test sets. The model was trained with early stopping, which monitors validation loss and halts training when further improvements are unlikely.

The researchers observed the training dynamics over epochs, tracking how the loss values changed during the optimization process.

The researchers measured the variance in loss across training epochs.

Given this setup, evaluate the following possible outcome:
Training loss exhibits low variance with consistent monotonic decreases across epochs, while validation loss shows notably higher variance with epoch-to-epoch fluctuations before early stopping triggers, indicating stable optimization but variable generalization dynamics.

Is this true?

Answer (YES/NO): NO